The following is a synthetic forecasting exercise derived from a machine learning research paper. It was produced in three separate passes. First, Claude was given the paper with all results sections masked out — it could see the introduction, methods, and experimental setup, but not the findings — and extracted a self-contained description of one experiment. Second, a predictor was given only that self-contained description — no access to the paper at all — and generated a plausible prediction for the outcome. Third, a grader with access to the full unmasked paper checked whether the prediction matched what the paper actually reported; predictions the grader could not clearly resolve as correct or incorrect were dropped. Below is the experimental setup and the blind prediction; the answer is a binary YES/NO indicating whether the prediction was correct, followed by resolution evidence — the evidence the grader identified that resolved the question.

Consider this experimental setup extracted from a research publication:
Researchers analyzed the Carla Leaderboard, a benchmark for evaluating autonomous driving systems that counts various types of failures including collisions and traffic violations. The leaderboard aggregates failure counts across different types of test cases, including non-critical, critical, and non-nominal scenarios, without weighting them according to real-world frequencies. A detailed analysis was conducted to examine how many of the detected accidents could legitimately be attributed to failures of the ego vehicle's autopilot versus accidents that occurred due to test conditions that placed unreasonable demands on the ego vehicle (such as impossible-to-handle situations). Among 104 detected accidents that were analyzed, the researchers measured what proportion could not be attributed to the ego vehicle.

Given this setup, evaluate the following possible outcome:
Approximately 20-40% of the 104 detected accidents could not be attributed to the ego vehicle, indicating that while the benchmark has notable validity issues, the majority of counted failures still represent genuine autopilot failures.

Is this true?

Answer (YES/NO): YES